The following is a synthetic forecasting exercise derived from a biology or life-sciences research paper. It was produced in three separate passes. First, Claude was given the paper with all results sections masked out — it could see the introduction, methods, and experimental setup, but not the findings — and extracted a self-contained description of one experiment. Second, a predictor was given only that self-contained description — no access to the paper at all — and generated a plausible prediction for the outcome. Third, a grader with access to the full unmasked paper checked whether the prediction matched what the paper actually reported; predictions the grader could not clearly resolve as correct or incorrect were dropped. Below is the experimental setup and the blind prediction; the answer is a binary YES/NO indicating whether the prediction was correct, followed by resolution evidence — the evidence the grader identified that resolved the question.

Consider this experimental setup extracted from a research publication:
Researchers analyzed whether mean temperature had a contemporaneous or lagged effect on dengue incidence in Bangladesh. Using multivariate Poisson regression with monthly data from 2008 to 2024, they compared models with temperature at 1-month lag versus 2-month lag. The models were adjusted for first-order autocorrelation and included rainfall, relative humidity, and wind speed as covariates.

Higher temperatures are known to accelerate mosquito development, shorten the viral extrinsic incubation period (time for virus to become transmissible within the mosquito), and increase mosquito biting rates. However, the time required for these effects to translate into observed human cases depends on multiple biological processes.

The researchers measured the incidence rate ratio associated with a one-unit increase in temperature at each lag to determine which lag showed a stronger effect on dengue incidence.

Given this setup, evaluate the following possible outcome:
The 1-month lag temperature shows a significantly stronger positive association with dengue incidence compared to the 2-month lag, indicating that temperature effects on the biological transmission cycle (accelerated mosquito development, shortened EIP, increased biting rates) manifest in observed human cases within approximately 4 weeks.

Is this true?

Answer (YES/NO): NO